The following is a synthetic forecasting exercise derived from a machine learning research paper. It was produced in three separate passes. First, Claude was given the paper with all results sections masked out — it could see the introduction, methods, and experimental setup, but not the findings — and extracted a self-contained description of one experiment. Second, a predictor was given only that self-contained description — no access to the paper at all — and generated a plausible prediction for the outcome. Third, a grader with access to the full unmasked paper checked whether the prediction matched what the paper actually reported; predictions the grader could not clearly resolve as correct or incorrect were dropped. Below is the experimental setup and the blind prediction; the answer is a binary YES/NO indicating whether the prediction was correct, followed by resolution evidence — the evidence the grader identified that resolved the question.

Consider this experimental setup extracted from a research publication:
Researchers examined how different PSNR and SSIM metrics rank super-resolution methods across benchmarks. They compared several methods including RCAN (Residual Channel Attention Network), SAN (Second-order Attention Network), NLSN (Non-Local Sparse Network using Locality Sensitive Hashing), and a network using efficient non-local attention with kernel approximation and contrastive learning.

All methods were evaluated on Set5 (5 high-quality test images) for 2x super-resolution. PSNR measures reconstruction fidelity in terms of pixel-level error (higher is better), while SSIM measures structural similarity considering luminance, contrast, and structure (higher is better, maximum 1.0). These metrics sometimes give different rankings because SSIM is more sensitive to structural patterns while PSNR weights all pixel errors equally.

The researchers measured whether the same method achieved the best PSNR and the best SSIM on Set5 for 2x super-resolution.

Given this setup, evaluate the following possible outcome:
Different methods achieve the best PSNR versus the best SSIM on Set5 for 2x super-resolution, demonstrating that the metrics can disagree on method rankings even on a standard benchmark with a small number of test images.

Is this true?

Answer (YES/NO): YES